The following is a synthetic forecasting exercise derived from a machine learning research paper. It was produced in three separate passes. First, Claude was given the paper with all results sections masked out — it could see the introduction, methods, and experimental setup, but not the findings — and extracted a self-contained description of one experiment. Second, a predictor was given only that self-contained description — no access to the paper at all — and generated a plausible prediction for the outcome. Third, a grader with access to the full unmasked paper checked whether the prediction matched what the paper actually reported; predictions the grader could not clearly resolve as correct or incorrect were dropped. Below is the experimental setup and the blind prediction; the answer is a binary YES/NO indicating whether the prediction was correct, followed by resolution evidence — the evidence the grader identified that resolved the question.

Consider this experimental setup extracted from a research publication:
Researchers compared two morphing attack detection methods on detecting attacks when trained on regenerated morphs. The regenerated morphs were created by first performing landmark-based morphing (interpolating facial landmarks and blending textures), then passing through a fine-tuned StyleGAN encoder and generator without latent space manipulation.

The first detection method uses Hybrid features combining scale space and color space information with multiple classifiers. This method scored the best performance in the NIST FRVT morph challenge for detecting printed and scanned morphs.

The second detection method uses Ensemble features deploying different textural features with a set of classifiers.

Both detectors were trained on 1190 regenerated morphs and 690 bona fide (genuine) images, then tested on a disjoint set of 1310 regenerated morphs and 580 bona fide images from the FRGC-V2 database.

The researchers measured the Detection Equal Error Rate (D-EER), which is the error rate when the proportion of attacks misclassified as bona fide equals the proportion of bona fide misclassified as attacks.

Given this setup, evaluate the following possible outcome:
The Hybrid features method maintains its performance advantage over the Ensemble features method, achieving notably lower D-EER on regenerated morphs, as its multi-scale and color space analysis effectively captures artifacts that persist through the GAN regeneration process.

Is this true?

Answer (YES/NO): NO